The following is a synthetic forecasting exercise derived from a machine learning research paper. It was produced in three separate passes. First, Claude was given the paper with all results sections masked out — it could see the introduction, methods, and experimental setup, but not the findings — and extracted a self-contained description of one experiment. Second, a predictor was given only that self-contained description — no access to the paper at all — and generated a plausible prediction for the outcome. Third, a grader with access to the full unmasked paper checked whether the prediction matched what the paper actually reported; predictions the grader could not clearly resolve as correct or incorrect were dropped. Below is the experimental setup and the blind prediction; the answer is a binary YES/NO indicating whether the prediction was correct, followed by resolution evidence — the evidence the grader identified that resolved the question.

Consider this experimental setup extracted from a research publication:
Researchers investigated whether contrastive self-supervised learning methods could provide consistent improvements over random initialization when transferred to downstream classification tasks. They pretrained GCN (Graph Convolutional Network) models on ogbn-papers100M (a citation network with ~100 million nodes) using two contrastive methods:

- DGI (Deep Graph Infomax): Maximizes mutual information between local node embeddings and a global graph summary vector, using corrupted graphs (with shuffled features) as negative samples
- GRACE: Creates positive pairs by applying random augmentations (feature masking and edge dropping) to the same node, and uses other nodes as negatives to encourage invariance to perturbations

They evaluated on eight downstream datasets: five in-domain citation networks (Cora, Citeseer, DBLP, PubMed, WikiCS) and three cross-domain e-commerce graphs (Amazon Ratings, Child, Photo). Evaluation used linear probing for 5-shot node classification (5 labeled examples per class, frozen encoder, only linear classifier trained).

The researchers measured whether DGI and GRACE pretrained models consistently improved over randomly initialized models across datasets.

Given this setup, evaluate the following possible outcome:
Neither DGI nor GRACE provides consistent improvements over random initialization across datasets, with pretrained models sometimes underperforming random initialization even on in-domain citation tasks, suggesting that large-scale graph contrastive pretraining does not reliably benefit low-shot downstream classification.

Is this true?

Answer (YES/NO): YES